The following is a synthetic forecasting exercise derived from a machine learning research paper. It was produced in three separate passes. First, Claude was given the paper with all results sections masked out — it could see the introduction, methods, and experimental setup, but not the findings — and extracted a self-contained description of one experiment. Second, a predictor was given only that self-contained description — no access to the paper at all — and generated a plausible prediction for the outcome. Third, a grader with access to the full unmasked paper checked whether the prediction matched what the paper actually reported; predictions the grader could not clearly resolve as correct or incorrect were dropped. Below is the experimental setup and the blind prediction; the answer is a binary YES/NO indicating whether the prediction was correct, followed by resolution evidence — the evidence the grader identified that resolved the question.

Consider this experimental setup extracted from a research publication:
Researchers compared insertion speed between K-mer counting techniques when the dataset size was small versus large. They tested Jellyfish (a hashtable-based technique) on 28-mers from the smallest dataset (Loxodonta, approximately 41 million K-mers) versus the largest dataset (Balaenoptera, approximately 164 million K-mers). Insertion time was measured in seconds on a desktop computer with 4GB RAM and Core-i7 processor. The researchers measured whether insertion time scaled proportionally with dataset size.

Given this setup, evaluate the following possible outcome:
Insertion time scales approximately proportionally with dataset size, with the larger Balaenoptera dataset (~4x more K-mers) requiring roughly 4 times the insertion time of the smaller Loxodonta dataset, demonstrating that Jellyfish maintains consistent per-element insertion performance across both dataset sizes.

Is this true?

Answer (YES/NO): NO